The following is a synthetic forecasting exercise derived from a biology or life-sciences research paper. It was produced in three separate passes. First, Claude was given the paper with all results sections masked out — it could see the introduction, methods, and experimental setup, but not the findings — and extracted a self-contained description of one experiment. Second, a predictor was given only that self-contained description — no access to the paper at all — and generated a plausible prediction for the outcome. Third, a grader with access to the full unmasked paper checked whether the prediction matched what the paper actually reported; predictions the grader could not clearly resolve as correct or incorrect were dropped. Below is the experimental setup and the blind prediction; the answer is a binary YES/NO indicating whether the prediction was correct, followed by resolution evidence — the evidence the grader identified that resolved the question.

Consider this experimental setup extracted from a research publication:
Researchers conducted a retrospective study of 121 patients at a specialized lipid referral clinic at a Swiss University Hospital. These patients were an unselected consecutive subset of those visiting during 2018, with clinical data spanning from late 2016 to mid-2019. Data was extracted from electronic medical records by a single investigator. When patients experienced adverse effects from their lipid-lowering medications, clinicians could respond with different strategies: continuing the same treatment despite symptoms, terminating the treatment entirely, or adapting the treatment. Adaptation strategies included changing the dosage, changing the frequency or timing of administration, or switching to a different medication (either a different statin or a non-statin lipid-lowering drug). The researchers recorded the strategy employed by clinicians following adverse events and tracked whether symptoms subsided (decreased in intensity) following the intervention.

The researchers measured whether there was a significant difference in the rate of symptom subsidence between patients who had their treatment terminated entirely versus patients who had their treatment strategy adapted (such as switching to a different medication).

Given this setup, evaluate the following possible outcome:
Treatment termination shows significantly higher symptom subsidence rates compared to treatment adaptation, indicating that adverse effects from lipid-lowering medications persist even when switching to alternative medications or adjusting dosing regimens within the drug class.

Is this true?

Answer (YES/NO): NO